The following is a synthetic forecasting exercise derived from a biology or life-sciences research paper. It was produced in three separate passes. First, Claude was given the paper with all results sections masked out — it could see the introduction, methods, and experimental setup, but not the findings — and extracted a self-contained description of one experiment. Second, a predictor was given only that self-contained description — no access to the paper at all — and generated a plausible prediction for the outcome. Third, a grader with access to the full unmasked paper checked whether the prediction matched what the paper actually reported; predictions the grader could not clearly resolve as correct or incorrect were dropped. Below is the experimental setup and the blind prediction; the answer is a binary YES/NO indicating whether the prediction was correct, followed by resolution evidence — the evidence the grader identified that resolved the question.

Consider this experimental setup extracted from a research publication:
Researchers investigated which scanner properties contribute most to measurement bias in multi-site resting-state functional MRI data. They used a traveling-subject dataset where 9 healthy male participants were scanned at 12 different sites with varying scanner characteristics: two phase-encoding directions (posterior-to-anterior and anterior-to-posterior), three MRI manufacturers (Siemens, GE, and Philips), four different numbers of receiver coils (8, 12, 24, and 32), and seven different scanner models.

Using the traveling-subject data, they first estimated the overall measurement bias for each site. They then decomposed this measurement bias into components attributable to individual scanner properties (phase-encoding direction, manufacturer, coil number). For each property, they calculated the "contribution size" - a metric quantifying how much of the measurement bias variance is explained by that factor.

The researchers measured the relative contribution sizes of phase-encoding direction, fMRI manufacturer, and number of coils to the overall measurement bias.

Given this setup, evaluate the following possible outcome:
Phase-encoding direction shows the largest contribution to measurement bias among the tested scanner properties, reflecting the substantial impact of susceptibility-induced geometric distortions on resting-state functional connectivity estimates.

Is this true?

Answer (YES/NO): YES